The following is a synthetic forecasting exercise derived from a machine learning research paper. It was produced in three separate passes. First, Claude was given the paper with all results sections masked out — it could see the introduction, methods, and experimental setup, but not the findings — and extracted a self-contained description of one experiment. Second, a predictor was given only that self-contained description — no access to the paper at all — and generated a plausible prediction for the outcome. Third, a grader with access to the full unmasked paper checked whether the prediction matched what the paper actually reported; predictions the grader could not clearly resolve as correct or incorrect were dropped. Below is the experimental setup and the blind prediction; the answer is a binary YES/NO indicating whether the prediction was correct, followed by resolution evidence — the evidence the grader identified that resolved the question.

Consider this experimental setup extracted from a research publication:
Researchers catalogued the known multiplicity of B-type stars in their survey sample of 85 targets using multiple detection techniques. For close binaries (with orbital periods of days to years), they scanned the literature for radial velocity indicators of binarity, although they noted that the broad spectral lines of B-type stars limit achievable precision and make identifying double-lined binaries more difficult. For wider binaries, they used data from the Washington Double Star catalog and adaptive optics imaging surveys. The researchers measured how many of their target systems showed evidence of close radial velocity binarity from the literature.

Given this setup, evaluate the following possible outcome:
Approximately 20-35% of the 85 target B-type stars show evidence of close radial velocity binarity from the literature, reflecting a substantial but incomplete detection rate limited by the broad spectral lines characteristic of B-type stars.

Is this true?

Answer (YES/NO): YES